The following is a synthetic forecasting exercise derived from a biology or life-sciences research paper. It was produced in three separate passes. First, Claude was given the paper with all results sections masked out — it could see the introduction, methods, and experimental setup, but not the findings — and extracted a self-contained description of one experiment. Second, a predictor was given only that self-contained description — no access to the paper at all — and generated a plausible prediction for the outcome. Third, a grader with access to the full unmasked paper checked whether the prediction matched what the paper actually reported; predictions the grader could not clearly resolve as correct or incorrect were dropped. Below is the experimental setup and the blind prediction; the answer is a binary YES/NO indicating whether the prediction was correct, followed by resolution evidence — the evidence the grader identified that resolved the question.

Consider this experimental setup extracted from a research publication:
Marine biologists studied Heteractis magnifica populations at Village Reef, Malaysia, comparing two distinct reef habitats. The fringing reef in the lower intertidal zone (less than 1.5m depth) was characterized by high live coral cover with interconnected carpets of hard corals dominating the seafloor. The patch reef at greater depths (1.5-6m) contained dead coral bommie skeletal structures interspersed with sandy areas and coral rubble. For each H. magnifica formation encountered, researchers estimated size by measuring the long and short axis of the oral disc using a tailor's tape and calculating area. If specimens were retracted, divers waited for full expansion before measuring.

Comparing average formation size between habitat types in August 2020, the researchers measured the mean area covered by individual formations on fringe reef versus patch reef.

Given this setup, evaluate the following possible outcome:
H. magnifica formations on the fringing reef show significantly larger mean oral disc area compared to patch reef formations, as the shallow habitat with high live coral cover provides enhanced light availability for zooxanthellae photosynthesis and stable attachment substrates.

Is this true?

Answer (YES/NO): NO